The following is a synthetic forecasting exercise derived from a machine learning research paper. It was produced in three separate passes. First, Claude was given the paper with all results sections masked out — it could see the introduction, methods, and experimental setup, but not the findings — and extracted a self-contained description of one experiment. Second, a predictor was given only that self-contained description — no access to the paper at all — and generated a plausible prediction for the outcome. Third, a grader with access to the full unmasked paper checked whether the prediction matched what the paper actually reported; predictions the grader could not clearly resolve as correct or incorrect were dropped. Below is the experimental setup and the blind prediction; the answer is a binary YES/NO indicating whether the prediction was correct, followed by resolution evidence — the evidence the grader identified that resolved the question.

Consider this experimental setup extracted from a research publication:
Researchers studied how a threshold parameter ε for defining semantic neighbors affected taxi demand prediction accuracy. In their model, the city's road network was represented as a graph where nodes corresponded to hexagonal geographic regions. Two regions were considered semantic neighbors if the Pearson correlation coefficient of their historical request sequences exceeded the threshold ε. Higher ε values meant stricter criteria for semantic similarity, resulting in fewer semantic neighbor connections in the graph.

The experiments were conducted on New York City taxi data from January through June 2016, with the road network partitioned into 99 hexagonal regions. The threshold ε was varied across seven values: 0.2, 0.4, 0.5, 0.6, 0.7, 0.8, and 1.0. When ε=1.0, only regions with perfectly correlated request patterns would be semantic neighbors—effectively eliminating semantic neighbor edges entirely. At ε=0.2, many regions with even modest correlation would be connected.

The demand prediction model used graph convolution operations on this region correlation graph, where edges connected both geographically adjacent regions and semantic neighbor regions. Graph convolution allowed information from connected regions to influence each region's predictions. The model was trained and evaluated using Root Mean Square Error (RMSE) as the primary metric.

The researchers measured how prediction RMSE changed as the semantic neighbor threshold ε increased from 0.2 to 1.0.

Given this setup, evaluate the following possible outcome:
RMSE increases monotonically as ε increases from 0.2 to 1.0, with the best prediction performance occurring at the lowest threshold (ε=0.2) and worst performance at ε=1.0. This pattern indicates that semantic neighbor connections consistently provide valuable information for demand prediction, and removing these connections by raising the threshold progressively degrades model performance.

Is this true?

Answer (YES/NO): NO